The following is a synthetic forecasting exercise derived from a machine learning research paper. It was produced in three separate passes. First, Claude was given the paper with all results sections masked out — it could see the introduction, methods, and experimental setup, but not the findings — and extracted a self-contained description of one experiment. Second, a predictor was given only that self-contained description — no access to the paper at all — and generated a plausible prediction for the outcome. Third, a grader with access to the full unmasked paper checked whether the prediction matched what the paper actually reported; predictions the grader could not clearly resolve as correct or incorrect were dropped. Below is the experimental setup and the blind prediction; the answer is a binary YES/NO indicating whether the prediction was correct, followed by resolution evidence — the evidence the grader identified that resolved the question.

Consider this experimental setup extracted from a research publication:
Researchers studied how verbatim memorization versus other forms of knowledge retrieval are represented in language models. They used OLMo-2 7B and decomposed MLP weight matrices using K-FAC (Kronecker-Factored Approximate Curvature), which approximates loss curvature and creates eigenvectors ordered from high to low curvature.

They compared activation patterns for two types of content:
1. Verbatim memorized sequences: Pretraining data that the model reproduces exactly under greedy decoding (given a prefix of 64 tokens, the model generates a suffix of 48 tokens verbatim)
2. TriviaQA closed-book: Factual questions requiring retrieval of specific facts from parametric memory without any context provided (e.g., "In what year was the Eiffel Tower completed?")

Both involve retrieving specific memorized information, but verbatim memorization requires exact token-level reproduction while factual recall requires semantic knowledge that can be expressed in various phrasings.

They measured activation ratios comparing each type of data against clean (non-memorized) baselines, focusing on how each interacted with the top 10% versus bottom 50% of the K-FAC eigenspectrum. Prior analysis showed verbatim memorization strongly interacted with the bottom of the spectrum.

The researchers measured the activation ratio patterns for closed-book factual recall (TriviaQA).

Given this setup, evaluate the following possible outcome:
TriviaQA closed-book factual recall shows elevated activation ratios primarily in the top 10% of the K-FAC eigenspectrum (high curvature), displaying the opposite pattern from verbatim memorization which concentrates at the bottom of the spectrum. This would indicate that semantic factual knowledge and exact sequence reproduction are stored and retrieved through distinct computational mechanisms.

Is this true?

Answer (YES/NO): NO